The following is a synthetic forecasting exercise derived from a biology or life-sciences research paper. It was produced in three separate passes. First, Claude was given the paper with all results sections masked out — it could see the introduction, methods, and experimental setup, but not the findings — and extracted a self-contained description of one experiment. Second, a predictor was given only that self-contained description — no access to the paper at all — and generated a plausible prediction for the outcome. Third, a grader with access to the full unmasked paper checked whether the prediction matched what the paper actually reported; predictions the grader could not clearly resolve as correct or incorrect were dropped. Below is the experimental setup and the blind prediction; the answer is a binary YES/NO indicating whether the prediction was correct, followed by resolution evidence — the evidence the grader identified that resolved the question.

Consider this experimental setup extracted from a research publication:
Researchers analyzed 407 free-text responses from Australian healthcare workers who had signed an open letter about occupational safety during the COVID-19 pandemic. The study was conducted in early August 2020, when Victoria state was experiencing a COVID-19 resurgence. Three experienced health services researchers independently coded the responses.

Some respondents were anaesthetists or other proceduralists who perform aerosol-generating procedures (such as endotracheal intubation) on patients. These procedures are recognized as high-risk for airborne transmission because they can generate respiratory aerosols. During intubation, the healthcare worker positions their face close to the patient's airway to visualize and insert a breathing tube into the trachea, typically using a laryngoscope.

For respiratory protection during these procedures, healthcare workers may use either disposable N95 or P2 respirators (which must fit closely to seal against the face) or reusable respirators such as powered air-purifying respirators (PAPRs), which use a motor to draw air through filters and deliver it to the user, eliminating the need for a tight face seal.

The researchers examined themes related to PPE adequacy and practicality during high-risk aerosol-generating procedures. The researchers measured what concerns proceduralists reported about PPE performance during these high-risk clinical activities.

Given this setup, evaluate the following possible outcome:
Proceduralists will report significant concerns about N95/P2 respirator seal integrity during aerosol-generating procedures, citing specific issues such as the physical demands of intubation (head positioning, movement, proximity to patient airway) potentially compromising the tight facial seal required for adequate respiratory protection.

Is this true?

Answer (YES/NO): NO